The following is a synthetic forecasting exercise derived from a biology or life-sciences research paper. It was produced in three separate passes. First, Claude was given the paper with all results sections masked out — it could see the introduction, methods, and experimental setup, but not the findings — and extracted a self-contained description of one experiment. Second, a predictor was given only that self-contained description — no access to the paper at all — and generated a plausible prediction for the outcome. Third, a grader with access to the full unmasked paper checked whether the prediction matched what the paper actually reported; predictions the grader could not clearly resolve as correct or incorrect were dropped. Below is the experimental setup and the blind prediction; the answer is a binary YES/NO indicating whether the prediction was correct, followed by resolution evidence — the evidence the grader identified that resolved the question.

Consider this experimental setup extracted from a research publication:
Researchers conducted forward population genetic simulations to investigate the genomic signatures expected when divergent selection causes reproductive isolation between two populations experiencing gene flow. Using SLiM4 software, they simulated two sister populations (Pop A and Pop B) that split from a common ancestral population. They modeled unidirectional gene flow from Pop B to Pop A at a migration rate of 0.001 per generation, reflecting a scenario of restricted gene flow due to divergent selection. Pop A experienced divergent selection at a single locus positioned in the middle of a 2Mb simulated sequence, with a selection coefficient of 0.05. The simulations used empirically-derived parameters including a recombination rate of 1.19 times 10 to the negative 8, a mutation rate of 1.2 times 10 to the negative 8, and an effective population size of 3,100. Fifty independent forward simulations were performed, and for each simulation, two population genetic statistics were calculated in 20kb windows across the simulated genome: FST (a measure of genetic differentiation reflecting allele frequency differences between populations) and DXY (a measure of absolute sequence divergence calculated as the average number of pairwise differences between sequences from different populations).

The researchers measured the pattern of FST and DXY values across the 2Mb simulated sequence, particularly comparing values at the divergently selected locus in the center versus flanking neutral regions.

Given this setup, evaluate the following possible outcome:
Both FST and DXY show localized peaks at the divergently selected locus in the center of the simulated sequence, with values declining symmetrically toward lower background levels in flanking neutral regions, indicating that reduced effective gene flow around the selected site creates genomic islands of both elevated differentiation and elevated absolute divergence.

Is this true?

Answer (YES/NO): YES